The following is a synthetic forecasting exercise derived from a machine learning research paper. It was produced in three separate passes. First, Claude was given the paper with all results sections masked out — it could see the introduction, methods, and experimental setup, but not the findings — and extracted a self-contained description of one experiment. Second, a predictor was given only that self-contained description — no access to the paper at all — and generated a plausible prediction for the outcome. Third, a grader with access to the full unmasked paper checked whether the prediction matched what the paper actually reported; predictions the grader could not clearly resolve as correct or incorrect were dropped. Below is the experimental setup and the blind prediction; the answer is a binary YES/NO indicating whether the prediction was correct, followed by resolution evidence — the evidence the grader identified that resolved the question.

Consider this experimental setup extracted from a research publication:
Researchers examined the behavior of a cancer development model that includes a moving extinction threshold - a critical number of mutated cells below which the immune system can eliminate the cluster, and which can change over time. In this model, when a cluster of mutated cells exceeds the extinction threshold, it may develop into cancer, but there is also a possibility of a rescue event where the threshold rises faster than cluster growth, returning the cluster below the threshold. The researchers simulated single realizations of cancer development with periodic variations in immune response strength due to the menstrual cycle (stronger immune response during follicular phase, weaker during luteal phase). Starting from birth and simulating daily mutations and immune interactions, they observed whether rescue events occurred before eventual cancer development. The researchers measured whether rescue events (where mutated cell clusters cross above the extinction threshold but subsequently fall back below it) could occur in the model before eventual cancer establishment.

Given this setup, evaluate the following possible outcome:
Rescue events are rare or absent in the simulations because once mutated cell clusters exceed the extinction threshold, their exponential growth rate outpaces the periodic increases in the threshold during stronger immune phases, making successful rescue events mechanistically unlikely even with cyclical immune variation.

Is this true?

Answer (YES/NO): NO